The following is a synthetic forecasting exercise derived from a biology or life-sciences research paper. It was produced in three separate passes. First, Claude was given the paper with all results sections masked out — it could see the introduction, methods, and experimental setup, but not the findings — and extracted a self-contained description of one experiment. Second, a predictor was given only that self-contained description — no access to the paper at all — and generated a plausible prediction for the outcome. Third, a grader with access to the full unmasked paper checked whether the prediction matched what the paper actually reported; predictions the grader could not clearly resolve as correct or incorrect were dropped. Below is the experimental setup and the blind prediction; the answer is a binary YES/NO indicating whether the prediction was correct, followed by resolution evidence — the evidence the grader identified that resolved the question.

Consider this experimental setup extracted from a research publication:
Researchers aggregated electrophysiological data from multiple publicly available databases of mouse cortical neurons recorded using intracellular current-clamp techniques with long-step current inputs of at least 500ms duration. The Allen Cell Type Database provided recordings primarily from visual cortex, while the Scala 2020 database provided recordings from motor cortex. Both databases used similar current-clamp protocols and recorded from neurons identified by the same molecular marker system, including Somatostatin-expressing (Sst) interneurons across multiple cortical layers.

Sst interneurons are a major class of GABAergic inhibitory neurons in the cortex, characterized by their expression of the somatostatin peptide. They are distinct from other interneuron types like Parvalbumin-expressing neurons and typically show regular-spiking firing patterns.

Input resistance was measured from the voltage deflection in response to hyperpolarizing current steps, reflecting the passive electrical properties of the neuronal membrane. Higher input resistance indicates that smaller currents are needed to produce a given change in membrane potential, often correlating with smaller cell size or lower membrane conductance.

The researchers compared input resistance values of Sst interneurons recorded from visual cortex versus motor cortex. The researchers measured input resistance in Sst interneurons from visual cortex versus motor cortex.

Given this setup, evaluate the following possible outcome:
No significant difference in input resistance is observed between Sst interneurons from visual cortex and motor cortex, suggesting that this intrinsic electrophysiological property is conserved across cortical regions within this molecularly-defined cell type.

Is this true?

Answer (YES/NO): NO